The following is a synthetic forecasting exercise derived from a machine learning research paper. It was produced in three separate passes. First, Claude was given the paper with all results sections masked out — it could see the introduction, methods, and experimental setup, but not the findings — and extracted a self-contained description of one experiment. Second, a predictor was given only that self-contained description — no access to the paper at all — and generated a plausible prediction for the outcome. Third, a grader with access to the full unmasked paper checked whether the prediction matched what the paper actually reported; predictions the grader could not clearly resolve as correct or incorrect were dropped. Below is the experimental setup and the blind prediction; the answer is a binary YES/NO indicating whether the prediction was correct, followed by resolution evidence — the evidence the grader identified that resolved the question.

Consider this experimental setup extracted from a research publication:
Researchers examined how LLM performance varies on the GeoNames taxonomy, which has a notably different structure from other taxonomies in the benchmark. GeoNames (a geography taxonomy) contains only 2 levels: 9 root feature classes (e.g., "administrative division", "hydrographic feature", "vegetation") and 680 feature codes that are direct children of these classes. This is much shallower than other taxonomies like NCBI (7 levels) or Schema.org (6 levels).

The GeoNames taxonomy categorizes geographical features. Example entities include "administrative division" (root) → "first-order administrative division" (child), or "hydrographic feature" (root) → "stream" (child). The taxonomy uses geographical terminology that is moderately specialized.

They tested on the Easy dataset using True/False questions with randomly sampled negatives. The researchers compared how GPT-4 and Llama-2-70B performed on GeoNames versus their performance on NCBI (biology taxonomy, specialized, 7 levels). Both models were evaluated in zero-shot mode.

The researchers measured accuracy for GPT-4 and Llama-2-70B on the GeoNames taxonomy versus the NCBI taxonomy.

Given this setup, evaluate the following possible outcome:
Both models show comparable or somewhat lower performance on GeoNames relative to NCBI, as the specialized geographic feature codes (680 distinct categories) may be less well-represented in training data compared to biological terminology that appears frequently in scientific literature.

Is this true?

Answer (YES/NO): YES